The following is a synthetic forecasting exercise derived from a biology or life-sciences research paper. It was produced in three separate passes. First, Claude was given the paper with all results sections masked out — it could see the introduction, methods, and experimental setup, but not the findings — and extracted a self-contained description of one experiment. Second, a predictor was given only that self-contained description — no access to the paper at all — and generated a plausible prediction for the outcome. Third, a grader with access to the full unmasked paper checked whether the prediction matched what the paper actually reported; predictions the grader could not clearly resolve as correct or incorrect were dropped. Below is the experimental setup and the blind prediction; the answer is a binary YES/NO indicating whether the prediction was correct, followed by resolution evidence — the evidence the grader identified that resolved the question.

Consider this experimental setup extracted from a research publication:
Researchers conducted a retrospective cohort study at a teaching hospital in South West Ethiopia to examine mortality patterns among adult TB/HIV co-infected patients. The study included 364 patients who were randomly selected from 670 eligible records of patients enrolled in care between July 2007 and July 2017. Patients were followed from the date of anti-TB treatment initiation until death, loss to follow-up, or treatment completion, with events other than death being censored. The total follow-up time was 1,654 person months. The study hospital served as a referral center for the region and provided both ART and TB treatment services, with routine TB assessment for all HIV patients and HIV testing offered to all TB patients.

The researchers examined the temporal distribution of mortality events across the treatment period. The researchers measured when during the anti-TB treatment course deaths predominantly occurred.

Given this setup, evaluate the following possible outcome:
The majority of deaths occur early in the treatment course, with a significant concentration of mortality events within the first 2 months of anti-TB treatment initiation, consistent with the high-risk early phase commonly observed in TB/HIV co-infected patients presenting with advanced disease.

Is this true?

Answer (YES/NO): YES